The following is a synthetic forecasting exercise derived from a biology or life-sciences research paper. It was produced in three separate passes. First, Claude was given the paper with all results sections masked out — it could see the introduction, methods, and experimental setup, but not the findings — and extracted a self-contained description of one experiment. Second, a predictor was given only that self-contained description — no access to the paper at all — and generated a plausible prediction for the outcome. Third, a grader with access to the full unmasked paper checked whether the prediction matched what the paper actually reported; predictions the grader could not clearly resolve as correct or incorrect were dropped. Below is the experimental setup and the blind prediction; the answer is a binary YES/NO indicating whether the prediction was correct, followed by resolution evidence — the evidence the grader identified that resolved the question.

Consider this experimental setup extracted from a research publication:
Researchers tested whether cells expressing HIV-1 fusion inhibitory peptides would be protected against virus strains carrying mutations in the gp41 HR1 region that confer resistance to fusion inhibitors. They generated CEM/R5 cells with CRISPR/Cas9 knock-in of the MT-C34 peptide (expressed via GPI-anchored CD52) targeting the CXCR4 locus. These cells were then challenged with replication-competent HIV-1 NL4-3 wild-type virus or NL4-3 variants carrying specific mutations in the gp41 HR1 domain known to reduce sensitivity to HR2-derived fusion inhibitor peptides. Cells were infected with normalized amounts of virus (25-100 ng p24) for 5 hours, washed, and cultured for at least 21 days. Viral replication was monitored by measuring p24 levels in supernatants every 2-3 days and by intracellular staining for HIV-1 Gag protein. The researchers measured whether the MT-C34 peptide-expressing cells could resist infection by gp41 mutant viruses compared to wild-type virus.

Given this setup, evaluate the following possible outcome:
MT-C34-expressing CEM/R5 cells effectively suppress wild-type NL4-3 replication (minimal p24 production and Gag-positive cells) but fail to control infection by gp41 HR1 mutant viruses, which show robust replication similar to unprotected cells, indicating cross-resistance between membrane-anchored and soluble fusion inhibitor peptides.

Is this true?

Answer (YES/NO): NO